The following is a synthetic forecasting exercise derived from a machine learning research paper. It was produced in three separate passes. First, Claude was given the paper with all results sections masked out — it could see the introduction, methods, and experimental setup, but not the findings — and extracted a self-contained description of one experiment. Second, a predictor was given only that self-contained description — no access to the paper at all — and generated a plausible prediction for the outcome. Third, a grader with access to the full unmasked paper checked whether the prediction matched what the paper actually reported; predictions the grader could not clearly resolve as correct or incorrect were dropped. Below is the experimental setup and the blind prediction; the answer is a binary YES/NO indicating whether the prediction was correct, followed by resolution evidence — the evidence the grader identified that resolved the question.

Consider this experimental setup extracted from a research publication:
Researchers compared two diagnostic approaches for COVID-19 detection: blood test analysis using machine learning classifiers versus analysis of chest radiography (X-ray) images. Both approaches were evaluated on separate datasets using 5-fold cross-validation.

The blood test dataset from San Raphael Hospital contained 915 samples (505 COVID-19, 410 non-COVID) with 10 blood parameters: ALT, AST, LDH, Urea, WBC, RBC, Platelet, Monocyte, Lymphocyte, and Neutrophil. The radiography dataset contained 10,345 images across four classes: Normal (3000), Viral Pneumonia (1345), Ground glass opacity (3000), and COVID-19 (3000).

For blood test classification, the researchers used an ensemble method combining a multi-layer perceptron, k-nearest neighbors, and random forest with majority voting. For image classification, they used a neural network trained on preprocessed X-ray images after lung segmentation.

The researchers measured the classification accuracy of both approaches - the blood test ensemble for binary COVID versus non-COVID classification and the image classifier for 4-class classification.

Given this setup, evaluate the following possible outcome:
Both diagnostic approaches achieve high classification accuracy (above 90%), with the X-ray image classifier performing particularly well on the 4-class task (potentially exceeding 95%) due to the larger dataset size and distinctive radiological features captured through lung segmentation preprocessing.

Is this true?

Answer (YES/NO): NO